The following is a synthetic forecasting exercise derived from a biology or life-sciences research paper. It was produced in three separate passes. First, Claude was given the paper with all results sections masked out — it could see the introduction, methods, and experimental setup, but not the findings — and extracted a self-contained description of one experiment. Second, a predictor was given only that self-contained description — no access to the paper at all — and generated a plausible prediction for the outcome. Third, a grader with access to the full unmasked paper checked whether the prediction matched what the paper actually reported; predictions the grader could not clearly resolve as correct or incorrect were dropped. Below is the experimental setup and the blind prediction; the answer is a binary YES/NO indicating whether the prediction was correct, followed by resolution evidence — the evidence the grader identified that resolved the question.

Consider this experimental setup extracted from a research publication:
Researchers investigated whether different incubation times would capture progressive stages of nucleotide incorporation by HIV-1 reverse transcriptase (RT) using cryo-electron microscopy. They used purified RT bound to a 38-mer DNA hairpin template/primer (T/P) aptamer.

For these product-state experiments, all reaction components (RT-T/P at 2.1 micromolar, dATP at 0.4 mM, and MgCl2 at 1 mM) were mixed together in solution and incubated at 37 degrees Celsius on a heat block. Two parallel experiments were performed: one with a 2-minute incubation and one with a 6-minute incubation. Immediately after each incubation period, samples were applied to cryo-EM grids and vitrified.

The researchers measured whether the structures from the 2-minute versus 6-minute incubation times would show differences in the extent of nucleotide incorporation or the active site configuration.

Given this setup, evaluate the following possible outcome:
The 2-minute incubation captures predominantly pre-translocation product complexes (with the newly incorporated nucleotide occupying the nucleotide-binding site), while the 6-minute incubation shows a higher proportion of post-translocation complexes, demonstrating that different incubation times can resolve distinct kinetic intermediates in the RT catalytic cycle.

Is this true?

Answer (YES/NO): NO